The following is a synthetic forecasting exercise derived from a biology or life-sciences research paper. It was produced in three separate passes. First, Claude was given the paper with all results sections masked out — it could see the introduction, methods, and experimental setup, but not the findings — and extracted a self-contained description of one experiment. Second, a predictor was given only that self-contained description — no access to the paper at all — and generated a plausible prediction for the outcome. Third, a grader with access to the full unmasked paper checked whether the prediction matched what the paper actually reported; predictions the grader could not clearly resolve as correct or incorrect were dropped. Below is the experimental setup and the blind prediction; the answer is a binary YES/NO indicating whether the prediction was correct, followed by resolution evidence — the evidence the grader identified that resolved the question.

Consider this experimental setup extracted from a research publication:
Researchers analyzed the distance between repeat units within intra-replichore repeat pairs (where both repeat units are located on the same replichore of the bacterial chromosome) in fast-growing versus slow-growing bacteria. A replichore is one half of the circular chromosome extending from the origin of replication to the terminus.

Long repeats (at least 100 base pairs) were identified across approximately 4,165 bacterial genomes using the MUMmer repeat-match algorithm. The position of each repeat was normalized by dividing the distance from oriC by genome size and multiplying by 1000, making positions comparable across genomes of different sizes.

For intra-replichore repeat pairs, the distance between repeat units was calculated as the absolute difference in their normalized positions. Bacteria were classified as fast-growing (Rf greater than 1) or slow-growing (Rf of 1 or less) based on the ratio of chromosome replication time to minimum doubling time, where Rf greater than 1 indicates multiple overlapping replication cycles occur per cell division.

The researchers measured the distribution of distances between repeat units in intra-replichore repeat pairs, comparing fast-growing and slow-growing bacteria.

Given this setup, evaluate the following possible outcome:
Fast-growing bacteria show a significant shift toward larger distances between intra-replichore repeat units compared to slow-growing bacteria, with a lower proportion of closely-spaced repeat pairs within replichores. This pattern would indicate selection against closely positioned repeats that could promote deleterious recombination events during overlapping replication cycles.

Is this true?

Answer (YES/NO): NO